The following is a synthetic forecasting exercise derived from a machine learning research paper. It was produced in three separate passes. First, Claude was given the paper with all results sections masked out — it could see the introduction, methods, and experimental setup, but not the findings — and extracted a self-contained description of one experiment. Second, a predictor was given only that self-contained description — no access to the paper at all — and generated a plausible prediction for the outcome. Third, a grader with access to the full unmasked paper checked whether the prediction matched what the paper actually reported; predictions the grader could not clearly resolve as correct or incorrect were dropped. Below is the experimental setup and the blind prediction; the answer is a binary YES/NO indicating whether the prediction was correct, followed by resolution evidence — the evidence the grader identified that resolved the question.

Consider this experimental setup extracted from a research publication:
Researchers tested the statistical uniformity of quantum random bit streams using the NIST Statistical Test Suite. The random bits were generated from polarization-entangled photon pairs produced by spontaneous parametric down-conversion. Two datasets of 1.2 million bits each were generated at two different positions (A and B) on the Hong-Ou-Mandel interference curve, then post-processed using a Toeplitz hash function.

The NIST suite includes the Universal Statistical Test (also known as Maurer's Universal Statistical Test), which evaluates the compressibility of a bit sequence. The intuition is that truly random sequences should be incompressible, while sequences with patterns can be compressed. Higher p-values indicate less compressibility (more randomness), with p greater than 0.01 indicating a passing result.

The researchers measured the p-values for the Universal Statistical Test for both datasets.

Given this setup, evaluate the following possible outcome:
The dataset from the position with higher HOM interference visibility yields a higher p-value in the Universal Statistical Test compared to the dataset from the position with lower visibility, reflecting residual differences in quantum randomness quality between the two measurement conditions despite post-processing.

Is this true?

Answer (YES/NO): YES